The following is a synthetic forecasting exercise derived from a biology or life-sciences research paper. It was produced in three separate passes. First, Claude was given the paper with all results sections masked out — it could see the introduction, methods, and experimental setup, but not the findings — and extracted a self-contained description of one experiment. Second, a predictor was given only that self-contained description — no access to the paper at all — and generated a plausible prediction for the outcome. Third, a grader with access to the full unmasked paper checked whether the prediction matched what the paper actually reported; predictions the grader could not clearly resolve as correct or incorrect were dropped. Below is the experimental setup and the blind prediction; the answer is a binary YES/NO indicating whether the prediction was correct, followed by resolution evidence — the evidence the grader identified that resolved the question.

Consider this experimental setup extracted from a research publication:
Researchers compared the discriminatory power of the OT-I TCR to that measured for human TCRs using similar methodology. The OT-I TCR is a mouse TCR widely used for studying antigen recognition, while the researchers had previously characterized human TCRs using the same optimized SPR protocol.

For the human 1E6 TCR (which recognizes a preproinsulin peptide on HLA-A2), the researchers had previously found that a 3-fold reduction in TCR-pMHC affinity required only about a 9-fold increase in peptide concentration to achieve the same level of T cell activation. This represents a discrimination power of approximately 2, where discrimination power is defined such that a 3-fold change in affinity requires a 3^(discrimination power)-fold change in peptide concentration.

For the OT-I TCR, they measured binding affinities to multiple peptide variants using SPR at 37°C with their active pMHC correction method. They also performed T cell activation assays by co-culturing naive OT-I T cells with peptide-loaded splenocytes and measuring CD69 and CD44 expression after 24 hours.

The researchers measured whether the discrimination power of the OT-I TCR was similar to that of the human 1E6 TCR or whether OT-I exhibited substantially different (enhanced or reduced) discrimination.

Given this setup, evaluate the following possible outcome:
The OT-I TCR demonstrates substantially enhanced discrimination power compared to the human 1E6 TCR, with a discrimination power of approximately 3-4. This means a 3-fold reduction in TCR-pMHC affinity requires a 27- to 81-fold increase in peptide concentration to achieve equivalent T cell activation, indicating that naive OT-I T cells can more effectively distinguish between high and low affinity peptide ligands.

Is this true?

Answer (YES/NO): NO